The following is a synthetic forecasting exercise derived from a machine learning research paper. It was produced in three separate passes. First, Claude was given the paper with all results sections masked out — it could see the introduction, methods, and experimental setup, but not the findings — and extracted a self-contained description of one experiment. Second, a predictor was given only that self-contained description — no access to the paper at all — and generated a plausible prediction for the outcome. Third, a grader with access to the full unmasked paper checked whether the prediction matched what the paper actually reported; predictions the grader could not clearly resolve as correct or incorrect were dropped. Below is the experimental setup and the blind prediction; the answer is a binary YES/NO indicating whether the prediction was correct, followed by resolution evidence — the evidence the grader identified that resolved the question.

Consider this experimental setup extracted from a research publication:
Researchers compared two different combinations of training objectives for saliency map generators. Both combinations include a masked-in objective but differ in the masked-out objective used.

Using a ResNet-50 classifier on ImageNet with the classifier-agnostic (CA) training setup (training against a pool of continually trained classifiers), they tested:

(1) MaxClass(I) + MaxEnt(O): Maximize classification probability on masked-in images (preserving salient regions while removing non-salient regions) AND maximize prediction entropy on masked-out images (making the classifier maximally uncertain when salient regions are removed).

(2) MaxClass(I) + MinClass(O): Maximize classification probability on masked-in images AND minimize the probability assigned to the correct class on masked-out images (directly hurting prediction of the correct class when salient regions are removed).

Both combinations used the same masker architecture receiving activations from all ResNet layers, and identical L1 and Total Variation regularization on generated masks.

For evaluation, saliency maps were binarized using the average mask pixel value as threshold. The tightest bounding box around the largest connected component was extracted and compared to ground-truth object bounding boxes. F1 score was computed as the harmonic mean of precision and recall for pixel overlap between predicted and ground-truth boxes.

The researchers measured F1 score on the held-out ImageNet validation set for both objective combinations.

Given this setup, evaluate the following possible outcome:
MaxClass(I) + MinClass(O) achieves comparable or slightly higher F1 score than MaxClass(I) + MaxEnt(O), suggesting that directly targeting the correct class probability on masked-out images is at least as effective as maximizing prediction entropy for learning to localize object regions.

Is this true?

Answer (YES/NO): YES